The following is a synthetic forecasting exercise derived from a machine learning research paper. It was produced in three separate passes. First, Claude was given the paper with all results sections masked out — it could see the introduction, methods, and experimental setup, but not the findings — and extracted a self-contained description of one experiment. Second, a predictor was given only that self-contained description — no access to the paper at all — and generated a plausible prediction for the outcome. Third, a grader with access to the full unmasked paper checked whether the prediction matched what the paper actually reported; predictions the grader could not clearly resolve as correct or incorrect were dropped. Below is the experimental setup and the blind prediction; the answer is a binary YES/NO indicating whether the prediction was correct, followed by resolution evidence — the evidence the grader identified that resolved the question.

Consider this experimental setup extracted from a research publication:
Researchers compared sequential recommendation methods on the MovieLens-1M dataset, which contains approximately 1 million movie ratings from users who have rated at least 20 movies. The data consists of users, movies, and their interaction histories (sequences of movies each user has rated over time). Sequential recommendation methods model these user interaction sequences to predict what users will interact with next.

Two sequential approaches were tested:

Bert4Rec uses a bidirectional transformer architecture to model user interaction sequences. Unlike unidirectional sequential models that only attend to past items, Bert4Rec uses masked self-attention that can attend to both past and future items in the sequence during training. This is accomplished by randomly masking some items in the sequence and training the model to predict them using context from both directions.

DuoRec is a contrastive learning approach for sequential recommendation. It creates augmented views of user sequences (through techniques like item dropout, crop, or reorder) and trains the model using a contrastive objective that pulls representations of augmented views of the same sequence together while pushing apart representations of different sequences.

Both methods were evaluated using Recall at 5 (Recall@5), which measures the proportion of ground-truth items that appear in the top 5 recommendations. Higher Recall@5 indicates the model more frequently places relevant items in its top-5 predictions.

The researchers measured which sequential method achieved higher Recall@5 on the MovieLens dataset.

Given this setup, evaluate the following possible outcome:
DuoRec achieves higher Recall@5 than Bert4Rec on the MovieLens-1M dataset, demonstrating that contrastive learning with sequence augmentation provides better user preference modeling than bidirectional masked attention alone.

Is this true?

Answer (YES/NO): YES